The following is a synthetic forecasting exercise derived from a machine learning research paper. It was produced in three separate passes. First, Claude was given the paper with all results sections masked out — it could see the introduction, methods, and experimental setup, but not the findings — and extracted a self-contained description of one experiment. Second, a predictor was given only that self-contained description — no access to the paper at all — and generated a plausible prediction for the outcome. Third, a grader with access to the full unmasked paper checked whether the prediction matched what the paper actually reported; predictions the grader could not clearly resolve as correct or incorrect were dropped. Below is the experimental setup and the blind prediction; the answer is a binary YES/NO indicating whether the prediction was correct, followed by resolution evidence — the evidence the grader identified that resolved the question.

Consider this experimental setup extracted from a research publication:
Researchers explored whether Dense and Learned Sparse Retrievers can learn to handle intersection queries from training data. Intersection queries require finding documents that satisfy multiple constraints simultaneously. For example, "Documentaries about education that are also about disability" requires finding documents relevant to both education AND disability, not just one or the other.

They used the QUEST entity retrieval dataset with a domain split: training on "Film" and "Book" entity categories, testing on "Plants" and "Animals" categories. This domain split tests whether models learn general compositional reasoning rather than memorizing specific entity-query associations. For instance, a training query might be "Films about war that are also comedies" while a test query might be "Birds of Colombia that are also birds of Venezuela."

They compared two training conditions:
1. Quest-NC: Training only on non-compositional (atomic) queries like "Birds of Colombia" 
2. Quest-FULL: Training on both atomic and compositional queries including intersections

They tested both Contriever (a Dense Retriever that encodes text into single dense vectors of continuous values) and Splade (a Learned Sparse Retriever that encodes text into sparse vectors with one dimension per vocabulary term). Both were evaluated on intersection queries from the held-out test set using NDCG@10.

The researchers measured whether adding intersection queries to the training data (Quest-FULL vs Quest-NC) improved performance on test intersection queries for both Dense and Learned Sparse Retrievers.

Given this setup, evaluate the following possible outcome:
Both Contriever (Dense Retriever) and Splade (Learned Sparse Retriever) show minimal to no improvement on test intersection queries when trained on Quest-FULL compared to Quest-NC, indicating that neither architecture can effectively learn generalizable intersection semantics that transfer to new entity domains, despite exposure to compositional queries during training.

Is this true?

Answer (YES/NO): YES